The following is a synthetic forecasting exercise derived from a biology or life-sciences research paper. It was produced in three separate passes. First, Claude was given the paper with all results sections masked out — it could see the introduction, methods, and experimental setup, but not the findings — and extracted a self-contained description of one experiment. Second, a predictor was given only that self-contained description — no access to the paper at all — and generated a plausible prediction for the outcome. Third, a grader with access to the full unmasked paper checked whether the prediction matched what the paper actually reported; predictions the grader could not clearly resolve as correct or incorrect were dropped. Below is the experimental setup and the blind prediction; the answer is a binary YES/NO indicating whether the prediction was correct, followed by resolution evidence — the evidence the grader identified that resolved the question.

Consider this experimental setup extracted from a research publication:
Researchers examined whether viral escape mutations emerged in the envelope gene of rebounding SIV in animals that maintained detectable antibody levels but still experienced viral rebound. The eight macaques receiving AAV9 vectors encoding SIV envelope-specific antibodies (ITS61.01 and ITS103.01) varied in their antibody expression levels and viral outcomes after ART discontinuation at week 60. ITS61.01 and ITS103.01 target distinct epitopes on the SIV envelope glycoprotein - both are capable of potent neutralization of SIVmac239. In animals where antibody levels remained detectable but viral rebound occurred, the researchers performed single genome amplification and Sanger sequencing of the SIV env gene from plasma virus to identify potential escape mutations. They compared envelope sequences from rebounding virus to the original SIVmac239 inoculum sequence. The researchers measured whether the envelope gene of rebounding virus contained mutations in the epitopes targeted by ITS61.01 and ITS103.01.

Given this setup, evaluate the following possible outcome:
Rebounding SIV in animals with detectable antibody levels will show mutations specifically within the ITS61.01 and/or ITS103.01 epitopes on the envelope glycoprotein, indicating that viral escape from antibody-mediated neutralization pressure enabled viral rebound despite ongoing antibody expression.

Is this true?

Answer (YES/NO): YES